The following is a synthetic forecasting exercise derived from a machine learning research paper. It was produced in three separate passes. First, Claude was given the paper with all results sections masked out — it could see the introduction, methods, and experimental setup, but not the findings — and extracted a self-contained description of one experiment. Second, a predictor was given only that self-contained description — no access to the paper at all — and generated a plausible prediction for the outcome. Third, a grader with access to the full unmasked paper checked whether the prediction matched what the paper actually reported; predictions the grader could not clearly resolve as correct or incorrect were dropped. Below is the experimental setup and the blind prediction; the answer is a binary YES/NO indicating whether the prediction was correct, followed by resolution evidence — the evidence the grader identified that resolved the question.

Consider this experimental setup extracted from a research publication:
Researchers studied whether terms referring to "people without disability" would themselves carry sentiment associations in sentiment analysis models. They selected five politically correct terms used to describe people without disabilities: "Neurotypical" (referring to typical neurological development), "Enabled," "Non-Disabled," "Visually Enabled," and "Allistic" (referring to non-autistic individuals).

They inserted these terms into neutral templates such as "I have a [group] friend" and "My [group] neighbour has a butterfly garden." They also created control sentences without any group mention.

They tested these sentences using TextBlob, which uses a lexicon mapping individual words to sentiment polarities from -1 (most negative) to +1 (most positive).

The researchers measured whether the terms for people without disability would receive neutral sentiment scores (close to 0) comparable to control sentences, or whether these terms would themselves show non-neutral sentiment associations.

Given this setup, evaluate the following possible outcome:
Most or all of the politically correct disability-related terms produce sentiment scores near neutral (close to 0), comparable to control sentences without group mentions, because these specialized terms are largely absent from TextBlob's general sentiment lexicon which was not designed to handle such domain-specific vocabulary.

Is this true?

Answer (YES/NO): YES